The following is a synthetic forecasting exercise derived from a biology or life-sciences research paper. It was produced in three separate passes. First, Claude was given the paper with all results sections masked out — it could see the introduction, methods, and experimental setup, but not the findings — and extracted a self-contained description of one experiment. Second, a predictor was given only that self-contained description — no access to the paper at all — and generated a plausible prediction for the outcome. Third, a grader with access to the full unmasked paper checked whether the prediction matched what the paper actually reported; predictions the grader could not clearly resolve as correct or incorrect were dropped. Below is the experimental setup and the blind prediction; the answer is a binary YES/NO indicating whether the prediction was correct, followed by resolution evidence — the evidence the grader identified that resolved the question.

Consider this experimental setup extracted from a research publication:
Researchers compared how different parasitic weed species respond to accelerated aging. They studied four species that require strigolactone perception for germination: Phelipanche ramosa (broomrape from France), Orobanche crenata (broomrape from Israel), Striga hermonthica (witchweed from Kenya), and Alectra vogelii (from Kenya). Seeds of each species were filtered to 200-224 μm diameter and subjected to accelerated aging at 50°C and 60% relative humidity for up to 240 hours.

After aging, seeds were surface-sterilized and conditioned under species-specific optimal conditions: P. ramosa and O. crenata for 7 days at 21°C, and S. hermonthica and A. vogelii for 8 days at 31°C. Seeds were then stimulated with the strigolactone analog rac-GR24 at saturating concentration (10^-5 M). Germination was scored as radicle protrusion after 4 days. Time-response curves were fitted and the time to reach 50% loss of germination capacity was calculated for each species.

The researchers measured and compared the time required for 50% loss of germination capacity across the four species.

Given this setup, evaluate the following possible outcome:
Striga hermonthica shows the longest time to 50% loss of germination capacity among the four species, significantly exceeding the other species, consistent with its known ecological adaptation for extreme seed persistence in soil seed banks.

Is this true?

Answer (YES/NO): NO